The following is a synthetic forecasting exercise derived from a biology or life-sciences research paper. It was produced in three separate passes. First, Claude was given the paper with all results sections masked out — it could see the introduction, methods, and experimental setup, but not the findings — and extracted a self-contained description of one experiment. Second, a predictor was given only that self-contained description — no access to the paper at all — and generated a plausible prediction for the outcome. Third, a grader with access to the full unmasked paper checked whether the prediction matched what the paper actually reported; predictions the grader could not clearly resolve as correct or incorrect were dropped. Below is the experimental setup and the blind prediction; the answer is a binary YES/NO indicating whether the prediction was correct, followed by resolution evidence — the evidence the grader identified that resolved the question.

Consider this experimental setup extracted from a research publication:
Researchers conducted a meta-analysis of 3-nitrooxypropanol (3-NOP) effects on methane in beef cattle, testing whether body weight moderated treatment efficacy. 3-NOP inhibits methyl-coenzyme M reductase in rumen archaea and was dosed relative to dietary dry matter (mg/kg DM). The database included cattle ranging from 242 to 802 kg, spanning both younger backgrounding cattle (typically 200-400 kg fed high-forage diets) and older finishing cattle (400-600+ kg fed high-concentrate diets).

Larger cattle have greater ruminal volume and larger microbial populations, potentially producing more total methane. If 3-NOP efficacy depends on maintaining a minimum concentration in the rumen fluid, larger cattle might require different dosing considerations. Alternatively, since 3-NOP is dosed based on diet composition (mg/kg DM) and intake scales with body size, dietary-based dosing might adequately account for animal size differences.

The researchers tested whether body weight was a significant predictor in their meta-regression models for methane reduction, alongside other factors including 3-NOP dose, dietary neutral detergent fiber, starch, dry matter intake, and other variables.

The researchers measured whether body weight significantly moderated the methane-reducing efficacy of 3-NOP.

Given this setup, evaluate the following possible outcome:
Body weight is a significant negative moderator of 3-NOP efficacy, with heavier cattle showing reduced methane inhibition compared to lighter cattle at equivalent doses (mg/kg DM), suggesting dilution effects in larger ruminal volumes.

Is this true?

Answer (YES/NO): YES